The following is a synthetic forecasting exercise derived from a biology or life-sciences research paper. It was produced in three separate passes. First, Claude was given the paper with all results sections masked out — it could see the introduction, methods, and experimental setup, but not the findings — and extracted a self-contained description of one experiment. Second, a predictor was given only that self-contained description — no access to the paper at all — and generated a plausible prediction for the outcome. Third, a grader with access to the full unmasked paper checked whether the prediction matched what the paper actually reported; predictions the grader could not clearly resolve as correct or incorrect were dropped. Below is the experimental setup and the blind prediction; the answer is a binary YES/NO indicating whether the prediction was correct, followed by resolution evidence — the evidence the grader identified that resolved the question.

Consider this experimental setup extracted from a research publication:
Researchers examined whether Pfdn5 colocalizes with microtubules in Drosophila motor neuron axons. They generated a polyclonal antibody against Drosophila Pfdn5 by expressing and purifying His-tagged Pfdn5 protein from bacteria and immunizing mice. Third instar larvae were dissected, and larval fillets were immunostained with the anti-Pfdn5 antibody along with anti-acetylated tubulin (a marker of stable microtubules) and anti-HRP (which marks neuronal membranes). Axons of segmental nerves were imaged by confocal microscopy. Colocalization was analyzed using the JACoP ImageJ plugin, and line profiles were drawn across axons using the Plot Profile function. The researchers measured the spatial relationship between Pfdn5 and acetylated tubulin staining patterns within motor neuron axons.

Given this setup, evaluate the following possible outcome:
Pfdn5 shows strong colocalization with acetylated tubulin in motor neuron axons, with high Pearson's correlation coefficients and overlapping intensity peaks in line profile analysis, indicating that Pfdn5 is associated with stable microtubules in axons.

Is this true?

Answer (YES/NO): YES